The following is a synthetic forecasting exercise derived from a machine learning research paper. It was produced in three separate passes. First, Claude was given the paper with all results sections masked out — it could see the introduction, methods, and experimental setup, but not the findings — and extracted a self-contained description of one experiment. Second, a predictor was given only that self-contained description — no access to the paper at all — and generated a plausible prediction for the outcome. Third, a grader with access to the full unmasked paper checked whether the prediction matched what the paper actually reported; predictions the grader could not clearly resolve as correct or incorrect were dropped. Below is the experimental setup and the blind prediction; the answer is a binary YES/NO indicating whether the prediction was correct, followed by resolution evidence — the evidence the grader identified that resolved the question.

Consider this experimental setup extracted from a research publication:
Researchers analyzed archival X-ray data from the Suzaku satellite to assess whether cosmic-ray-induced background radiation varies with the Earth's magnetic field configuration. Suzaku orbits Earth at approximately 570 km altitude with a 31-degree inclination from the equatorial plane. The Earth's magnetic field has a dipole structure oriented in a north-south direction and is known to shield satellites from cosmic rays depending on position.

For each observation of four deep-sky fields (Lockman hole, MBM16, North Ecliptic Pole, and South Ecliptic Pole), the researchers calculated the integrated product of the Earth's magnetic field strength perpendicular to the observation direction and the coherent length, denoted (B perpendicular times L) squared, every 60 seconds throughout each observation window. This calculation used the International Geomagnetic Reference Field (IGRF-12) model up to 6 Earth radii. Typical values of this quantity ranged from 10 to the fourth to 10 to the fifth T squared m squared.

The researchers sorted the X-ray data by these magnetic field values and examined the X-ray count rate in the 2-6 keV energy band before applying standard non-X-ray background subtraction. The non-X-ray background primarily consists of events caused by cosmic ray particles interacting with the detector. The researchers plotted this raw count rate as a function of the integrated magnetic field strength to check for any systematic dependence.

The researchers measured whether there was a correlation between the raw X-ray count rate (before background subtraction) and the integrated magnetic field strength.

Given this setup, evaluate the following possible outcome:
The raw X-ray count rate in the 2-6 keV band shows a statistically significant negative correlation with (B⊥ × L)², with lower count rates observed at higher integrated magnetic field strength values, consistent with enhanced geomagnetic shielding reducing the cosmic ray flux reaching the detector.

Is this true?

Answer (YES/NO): YES